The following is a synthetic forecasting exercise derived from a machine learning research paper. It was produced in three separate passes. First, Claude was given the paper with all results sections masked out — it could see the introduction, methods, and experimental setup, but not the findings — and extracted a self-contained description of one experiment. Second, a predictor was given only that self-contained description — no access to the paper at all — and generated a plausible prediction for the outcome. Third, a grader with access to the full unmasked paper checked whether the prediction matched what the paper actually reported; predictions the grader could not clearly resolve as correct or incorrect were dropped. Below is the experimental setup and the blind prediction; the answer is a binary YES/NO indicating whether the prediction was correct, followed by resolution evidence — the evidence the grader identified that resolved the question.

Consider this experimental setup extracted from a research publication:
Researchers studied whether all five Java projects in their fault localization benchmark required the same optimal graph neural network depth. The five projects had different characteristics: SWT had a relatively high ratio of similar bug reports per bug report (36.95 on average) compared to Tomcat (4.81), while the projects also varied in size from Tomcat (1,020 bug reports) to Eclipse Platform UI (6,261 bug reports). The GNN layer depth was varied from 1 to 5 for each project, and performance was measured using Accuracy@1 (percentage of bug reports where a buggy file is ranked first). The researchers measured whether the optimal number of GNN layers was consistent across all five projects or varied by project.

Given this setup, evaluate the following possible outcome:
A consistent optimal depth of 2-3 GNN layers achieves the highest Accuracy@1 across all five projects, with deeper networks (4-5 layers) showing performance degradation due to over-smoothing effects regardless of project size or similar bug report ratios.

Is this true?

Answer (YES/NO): NO